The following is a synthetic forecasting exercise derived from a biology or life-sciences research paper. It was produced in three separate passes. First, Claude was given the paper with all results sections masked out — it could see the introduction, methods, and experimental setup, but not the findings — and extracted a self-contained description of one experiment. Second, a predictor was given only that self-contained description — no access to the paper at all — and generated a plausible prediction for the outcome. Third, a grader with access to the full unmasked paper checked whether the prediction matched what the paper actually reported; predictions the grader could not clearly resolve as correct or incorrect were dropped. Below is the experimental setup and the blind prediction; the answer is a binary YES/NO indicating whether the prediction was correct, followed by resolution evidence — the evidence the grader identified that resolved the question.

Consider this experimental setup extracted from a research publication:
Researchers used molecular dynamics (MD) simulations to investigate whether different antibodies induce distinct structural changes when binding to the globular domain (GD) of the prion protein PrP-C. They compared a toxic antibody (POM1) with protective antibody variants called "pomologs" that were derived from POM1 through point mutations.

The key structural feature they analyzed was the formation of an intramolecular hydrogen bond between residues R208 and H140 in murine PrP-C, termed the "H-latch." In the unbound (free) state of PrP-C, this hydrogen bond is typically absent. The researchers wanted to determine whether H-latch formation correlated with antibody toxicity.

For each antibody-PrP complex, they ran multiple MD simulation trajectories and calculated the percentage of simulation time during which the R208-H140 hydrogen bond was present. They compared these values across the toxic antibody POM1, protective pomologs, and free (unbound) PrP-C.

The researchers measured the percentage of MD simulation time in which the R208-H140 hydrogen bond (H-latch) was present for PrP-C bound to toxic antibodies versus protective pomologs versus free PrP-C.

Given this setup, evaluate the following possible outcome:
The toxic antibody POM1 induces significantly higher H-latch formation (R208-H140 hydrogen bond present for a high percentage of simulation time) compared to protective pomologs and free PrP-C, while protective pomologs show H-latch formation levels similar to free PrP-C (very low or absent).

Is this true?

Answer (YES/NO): YES